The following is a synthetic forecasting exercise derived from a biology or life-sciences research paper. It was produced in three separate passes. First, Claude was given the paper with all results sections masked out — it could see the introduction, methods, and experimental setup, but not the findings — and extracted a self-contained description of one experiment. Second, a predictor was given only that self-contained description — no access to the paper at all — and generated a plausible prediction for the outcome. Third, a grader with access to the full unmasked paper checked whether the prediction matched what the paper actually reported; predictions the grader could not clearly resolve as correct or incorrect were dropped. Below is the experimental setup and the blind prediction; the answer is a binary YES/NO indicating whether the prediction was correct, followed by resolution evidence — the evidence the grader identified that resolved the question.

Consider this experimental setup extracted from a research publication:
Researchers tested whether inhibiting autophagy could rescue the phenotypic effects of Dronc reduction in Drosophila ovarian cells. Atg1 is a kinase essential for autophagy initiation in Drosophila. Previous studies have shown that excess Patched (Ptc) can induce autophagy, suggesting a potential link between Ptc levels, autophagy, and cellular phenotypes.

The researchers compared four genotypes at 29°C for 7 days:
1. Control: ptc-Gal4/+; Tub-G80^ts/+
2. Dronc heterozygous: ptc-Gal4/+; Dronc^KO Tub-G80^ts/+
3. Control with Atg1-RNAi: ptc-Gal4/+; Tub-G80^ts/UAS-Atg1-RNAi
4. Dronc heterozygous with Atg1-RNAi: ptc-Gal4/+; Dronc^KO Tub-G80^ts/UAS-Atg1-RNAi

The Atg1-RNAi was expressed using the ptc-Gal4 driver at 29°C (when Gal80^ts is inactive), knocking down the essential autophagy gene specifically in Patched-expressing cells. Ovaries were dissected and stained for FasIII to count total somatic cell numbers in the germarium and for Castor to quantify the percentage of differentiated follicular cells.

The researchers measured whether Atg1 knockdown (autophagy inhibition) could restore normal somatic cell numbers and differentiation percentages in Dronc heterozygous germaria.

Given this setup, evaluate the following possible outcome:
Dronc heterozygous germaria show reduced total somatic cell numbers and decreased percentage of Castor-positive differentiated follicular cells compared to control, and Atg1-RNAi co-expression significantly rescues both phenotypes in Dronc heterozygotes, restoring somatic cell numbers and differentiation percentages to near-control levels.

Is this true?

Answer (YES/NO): NO